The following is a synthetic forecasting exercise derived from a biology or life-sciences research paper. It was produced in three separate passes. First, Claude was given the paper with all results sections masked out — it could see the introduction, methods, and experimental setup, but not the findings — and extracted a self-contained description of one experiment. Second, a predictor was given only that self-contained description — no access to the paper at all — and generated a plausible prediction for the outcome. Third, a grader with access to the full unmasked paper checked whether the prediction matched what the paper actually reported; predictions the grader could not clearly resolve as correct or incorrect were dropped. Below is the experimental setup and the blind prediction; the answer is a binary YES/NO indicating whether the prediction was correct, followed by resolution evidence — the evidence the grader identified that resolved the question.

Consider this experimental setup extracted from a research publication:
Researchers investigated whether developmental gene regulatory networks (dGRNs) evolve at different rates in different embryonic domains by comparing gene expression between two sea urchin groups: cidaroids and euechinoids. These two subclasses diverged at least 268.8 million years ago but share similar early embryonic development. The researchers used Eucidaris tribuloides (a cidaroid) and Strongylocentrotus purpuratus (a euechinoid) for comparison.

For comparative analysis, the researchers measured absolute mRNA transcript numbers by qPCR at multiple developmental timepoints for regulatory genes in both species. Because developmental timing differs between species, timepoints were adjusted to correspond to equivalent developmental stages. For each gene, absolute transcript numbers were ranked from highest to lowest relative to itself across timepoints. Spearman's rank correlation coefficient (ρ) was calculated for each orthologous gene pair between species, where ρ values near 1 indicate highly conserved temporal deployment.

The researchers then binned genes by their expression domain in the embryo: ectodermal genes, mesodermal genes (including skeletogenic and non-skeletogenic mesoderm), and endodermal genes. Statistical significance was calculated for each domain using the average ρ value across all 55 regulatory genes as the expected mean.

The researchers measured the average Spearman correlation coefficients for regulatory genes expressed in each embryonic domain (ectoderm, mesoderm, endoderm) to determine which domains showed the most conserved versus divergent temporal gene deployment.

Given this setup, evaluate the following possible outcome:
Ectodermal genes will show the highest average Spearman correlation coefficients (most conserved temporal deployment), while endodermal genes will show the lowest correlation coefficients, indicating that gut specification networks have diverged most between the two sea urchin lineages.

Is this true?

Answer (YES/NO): NO